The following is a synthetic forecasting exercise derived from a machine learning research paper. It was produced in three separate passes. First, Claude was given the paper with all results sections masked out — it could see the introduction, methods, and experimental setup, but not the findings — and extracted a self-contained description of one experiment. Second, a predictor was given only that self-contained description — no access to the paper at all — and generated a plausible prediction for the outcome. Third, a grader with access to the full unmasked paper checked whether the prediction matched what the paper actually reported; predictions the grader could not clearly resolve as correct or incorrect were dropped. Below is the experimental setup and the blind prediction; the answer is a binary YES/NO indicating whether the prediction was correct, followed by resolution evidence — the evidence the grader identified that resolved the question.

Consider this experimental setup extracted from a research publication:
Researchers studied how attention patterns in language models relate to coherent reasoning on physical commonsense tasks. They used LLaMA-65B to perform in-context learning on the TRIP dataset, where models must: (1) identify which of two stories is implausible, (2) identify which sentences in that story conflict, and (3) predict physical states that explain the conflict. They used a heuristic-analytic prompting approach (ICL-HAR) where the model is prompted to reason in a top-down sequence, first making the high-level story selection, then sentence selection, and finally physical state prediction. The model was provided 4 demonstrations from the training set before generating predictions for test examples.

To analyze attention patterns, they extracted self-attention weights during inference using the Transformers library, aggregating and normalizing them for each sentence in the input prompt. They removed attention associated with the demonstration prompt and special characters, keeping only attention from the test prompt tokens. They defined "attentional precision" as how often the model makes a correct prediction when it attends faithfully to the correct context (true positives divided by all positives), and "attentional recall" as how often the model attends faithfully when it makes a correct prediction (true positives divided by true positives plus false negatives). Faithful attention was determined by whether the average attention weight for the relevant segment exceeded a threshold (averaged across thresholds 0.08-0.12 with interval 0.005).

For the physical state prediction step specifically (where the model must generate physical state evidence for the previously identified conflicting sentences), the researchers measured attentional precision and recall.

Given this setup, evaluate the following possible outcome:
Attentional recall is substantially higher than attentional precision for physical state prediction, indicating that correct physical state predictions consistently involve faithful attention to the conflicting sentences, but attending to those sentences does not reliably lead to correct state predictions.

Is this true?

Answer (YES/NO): NO